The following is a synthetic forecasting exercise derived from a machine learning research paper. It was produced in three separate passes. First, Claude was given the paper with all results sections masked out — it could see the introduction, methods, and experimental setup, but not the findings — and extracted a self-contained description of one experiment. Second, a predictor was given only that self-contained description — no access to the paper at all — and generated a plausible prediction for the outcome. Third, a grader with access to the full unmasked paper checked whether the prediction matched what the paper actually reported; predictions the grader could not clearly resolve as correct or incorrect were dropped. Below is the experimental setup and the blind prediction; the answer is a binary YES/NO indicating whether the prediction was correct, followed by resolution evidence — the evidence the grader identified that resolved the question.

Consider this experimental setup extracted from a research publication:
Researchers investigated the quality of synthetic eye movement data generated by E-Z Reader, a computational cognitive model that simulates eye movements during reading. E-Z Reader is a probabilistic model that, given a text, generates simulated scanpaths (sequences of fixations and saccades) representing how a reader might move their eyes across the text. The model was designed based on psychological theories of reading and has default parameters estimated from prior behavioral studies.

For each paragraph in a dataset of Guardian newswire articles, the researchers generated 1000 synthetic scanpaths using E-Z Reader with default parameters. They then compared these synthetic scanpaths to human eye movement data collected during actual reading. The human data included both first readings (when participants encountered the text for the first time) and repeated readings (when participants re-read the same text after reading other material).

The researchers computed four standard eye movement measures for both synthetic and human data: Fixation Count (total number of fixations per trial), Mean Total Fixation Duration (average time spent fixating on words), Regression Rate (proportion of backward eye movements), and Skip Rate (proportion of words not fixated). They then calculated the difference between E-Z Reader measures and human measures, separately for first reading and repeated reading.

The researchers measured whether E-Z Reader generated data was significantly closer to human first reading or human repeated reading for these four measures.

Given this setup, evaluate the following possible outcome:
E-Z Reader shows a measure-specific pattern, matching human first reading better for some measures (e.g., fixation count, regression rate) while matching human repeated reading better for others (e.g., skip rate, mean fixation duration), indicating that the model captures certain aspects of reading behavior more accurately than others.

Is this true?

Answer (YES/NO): NO